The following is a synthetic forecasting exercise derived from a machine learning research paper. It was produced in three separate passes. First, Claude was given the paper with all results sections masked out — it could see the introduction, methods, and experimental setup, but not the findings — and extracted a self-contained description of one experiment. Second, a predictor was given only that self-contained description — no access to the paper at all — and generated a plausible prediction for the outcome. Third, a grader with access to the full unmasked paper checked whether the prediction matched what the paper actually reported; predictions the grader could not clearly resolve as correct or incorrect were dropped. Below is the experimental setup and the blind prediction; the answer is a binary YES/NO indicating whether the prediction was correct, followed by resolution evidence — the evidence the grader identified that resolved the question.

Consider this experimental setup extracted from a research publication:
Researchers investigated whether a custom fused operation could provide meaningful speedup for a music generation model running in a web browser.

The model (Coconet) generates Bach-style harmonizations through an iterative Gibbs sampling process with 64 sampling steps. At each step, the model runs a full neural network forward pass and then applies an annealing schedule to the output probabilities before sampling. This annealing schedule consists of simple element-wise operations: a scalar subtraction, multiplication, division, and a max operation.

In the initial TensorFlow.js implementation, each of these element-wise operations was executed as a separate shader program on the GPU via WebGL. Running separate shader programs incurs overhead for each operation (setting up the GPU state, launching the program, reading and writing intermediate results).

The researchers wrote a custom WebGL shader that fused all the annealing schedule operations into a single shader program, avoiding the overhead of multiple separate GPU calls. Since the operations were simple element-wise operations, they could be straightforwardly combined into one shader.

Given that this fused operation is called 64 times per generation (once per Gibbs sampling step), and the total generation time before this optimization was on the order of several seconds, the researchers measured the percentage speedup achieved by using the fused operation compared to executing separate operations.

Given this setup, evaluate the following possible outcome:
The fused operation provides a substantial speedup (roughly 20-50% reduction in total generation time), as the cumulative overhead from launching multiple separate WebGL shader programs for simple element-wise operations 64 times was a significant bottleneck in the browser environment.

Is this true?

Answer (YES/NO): NO